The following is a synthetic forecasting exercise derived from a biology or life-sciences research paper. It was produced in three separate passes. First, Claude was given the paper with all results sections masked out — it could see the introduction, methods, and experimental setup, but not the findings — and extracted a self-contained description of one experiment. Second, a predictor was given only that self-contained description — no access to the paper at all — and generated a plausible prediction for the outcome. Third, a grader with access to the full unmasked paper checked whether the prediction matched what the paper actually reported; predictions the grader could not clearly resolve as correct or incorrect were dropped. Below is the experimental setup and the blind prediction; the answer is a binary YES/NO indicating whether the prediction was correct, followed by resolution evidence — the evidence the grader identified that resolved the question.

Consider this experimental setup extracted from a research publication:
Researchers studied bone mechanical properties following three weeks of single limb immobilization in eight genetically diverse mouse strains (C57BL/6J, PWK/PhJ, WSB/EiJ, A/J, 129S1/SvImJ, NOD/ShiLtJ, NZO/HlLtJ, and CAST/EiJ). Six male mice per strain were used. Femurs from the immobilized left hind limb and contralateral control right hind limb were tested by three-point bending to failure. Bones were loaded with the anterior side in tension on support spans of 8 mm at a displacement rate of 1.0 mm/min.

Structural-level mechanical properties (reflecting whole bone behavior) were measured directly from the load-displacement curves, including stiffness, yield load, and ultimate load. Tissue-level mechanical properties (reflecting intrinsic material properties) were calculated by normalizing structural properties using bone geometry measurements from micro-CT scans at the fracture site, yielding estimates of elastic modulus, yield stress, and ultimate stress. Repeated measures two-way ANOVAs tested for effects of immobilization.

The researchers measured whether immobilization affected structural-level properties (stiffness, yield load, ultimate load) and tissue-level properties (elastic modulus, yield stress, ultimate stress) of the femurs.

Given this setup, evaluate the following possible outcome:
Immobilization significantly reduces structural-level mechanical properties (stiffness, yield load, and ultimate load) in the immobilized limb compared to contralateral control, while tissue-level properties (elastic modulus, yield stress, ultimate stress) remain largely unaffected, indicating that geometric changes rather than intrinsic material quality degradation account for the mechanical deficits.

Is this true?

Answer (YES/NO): NO